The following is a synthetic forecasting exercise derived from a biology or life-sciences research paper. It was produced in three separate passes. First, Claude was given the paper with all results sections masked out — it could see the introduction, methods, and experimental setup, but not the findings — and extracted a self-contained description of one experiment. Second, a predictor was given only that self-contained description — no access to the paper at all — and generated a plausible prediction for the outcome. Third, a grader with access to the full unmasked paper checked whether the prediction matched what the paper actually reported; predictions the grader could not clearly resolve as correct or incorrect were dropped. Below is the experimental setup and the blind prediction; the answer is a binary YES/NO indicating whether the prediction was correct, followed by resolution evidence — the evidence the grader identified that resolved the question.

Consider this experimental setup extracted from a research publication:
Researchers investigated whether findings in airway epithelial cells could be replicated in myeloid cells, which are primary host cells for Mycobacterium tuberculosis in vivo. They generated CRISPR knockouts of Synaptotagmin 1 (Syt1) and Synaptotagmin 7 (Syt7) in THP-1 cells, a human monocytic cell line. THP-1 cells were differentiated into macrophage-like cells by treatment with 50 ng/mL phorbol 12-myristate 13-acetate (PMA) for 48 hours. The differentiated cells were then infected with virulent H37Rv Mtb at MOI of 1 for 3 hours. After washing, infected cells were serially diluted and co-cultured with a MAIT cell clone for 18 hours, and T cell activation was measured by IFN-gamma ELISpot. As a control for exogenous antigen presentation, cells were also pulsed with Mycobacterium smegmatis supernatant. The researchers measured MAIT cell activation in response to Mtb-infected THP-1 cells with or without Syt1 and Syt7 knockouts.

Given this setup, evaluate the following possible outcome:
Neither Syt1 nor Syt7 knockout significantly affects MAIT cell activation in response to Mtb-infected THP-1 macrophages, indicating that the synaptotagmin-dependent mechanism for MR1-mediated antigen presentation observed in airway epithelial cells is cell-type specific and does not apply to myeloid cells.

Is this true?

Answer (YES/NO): NO